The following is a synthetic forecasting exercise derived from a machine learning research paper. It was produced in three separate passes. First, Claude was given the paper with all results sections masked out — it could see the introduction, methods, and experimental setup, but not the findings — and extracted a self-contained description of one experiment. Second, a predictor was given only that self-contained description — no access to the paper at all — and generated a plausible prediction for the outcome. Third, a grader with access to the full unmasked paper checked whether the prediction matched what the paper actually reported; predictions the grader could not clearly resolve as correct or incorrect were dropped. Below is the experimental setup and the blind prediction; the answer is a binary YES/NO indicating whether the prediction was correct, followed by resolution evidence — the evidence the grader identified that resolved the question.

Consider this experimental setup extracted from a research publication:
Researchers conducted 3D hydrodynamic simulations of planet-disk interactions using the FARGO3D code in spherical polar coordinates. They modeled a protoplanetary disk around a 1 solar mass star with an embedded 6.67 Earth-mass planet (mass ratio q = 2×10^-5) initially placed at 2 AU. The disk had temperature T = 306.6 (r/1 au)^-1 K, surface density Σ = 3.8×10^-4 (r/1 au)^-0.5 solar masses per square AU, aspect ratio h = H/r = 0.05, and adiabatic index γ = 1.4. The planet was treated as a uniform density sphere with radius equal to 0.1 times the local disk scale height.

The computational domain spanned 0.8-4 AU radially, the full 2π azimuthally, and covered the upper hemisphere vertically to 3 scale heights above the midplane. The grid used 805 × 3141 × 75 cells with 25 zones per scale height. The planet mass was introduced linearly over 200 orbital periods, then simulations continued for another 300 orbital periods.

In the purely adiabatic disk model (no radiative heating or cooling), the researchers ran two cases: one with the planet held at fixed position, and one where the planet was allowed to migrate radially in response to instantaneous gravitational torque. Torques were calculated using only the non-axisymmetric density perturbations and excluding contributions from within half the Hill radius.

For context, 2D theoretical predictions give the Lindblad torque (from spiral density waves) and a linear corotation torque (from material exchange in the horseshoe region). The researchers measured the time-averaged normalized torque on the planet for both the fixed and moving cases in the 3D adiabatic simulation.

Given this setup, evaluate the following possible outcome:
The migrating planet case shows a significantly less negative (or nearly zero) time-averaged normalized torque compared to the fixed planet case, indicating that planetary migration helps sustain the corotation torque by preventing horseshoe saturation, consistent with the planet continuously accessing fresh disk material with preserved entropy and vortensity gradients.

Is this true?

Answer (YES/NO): NO